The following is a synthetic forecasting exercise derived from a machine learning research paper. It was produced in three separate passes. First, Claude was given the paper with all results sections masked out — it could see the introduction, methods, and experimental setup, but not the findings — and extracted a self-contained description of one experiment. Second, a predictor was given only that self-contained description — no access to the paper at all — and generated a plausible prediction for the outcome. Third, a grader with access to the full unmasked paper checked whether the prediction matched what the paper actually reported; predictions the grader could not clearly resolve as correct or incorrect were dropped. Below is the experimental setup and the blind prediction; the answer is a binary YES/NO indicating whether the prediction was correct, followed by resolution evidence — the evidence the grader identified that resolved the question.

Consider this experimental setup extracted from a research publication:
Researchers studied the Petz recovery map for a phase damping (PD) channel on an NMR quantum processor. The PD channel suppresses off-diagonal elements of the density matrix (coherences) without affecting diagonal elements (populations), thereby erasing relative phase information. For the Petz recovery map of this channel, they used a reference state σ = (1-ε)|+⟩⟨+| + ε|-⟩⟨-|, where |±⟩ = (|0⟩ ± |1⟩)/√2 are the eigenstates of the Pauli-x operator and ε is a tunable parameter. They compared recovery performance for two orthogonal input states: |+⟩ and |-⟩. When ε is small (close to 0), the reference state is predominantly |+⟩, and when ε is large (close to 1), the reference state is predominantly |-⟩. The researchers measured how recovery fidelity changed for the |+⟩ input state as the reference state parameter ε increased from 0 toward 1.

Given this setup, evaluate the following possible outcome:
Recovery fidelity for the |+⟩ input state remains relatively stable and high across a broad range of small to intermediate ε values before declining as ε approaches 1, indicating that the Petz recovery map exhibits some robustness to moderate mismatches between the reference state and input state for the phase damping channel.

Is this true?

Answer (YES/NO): NO